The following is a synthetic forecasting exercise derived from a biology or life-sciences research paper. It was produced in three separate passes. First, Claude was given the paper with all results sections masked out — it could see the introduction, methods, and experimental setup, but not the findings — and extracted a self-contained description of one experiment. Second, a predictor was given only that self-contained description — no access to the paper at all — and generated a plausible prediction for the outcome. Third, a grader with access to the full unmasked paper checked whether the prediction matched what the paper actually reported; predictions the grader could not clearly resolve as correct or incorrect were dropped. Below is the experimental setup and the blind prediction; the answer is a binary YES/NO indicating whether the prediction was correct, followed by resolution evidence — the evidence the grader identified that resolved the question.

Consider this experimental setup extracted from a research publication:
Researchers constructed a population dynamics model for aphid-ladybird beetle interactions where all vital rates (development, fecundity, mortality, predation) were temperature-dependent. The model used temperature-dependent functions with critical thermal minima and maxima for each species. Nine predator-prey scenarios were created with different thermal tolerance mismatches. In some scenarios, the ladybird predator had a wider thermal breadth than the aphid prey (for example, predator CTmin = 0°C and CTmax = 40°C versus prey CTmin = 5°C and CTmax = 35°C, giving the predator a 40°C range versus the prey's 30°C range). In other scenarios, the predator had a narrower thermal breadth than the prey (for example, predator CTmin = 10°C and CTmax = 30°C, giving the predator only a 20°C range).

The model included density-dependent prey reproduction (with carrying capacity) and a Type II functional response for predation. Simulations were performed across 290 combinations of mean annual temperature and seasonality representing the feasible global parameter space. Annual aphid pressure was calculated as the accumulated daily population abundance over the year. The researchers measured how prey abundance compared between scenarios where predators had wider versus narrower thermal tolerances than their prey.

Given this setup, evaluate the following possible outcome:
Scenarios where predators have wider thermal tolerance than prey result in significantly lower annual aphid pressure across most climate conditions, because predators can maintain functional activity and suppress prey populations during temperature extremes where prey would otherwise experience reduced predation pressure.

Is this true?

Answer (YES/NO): YES